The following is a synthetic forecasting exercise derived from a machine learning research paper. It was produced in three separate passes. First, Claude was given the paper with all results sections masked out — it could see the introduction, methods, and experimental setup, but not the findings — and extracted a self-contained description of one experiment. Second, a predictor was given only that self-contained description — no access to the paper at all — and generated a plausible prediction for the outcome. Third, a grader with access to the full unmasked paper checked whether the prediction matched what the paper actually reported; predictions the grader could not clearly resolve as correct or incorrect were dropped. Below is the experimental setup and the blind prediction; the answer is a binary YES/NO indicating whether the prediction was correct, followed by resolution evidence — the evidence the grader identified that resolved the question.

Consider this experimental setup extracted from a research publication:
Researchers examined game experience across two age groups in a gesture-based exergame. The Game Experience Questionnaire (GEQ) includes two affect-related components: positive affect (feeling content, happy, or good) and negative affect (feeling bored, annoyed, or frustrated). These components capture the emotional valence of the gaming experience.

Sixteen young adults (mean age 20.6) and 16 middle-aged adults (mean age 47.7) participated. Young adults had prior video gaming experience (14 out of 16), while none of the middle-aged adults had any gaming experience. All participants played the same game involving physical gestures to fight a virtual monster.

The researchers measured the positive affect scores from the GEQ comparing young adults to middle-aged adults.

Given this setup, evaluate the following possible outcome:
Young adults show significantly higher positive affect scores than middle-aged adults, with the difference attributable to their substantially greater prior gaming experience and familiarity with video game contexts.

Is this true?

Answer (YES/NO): NO